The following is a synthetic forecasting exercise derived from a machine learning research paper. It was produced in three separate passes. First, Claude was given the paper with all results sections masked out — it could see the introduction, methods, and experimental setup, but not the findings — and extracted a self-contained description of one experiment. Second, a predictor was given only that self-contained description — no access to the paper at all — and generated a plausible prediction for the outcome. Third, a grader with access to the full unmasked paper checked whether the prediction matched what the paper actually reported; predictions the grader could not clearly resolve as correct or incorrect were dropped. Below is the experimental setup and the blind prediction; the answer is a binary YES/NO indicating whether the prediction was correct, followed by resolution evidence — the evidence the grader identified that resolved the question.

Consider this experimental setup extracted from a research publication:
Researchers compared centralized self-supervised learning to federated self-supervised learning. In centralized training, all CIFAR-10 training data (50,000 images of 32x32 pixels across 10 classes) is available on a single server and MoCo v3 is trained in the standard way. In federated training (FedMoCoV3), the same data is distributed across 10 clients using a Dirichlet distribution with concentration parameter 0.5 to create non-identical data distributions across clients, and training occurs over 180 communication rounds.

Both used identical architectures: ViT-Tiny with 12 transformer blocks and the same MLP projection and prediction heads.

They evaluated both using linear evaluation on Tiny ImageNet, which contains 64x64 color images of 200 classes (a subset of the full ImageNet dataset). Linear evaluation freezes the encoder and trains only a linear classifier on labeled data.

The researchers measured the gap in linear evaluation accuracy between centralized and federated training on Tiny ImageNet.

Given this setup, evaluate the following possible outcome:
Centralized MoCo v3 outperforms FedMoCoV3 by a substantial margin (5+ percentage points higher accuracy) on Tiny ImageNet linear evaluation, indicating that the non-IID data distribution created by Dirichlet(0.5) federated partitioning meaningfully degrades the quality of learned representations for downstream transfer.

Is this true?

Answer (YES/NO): YES